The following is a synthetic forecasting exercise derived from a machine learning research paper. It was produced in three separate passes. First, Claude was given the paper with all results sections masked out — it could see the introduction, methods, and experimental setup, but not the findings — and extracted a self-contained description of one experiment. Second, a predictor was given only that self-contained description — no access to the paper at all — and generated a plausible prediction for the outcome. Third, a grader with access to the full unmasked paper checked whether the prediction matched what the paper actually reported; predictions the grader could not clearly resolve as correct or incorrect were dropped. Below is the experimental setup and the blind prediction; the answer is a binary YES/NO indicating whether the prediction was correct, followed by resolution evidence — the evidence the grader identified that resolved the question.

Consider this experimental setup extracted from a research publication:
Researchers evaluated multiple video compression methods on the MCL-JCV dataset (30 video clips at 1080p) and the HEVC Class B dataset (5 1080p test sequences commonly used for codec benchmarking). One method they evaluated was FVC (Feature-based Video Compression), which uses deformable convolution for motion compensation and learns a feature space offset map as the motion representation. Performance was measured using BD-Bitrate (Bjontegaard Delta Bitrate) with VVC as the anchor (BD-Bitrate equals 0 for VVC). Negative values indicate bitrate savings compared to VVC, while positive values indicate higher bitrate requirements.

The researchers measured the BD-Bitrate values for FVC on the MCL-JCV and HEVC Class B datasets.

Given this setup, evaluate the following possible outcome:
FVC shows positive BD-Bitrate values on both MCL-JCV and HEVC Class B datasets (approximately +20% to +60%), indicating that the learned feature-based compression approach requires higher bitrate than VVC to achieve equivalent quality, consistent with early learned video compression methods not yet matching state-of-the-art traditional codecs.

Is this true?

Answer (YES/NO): NO